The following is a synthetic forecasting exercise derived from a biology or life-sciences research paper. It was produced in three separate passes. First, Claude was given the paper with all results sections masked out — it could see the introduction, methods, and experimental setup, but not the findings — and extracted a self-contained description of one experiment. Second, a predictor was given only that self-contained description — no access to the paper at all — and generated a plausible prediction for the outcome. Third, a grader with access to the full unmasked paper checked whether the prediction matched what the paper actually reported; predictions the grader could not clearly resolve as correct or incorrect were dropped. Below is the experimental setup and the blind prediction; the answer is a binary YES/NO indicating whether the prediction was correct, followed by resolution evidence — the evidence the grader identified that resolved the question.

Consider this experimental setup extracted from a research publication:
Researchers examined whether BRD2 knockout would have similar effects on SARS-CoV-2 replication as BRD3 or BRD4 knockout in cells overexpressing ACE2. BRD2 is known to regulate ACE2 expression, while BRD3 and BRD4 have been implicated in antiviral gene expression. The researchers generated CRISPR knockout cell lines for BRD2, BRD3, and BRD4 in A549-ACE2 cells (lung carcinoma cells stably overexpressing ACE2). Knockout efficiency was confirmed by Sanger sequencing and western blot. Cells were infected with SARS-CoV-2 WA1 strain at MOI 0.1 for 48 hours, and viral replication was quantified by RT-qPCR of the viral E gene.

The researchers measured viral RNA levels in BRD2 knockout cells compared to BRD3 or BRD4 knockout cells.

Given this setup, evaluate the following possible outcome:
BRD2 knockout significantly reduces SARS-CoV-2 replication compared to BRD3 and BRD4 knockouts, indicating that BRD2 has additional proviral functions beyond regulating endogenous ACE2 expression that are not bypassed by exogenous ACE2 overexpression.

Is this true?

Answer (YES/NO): NO